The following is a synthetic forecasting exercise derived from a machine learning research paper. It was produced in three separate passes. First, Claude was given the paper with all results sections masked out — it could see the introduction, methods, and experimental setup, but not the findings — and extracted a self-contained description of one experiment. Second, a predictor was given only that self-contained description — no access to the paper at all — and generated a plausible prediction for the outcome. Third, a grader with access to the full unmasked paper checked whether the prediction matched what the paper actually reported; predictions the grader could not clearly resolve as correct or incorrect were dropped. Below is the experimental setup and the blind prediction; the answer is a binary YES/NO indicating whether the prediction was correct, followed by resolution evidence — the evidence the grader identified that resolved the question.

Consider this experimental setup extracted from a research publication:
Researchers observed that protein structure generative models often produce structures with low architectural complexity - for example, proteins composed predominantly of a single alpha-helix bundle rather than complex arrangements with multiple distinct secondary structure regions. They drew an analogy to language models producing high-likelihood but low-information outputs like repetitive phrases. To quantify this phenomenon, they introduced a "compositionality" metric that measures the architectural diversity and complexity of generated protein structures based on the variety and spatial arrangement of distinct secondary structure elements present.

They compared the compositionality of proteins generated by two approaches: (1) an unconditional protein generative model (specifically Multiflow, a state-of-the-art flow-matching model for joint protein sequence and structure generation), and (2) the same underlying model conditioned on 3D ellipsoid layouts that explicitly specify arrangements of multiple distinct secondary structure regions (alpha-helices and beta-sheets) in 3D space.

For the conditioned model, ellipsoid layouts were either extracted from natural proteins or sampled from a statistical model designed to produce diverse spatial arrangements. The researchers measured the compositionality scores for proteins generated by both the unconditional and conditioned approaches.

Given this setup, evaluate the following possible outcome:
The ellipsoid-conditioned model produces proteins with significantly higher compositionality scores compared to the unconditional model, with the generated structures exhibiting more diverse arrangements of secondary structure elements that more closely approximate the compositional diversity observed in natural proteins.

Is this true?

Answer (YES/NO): YES